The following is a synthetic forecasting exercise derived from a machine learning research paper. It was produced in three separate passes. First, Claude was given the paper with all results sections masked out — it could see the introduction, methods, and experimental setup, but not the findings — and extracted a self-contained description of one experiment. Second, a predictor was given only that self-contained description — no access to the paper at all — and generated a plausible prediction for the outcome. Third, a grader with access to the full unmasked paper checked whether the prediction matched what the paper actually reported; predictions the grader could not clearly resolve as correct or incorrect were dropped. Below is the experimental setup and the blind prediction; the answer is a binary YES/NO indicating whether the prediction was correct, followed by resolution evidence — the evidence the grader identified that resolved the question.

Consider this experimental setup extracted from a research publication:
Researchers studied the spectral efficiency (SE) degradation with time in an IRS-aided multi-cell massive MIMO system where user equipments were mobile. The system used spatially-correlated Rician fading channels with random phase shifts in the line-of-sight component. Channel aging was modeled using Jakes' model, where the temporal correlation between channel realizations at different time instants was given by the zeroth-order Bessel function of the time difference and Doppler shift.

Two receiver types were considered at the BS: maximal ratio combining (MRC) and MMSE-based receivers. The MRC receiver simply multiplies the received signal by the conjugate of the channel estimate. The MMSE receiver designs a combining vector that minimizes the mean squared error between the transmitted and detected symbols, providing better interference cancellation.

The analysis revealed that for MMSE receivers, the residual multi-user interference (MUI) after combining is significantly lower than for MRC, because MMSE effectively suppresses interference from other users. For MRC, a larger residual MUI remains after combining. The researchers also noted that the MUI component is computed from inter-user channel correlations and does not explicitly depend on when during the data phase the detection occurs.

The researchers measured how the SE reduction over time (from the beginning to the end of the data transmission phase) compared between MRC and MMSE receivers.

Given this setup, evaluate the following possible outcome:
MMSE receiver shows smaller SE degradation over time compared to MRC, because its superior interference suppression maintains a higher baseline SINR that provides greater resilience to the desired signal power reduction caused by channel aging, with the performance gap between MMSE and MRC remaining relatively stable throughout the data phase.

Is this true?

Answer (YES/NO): NO